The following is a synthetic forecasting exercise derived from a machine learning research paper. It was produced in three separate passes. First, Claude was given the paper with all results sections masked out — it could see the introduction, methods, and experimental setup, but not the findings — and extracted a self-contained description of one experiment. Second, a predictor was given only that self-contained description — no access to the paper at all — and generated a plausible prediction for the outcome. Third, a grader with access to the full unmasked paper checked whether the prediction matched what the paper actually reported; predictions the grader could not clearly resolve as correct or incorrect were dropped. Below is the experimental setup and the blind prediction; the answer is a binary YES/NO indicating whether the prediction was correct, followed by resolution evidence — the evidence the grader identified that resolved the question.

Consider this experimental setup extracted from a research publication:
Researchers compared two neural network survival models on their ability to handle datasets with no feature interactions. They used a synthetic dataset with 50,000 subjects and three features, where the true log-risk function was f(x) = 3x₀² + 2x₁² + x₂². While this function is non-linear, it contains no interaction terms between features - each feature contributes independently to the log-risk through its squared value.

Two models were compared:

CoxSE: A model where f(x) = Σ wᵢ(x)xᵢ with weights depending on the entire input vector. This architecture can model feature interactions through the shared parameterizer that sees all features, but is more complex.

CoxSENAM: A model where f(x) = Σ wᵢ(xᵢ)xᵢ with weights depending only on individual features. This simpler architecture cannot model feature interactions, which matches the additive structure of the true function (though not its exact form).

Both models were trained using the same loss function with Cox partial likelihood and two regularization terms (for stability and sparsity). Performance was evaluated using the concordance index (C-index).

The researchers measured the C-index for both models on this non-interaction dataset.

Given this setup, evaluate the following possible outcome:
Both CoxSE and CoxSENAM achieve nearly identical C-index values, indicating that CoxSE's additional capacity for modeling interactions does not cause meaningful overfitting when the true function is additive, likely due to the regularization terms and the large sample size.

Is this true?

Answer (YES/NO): YES